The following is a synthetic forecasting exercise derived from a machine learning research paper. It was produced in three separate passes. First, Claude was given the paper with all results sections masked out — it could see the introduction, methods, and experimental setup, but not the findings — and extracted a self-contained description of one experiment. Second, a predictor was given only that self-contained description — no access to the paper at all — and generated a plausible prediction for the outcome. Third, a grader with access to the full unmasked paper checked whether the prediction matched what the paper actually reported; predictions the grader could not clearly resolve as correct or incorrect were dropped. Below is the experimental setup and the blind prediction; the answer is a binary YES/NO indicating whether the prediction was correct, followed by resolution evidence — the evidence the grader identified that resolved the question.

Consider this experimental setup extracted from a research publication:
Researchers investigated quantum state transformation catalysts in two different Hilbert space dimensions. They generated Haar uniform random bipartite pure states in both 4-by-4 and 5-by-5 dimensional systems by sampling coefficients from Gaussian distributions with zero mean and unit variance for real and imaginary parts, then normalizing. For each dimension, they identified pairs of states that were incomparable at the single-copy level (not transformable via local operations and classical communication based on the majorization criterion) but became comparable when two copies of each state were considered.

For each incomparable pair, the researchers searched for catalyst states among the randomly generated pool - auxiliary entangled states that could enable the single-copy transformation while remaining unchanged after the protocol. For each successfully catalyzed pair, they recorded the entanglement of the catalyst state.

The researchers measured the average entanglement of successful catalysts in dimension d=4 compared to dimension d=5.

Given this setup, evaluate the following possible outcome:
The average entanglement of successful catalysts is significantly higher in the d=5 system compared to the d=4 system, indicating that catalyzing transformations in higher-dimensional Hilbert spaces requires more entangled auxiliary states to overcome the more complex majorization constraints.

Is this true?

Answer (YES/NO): YES